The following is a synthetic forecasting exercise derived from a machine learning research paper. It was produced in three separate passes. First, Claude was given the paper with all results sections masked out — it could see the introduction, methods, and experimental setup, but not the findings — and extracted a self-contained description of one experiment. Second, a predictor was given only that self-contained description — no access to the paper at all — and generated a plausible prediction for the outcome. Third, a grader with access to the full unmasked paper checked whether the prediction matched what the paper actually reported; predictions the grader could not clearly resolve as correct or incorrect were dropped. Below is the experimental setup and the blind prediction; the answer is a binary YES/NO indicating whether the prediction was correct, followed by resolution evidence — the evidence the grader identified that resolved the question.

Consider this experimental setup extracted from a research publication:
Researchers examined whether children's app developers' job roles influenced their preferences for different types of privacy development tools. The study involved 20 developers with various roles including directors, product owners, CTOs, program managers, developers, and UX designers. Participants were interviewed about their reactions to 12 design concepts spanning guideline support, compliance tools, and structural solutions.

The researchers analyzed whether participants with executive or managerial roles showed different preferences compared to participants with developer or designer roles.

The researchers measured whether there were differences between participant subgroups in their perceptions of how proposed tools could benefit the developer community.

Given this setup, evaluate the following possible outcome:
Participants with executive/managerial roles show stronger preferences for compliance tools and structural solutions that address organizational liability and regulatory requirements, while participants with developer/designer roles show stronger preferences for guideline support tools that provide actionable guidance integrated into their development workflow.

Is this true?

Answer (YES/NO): NO